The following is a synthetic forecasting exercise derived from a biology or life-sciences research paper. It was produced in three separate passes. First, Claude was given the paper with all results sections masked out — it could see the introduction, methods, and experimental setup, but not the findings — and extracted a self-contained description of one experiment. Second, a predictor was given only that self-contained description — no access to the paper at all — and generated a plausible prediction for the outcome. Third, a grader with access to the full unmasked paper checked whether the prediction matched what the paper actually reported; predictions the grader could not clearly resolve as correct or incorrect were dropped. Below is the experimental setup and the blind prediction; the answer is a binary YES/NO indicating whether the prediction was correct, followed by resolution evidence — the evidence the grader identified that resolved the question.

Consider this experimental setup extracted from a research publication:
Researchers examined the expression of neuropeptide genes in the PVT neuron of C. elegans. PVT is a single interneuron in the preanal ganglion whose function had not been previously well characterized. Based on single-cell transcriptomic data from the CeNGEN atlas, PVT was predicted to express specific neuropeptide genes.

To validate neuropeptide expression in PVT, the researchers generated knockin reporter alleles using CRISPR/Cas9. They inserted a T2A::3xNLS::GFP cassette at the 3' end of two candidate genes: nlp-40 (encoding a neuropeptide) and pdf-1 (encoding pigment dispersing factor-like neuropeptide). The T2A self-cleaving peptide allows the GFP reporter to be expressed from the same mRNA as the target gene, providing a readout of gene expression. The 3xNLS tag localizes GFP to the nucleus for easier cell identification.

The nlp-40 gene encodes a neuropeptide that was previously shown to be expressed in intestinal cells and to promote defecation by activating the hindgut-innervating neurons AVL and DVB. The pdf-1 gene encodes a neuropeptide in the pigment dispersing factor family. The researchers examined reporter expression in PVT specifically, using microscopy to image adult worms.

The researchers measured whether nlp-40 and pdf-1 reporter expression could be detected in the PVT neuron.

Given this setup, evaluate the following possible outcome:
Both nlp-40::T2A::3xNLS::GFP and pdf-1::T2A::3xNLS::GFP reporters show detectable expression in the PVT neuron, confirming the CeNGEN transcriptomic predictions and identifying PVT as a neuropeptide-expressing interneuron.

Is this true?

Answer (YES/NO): YES